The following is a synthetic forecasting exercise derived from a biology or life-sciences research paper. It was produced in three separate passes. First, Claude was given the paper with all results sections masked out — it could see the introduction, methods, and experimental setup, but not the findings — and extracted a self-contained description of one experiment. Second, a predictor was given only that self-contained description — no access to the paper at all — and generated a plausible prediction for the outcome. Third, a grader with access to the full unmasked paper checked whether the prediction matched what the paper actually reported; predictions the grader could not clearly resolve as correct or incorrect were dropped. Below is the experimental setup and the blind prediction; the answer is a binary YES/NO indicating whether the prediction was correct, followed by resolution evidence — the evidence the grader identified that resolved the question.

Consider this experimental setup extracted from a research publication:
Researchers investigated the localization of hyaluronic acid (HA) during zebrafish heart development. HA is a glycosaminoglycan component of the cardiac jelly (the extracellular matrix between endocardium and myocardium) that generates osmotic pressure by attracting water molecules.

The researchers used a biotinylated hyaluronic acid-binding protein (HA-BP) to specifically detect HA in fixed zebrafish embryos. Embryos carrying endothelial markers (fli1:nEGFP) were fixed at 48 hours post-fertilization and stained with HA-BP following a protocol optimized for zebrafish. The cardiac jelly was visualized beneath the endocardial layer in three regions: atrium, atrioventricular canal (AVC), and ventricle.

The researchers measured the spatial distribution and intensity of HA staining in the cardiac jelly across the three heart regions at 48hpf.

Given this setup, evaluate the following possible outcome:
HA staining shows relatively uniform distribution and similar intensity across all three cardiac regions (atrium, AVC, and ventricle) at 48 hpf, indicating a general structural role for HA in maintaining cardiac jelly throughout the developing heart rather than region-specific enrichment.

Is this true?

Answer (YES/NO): YES